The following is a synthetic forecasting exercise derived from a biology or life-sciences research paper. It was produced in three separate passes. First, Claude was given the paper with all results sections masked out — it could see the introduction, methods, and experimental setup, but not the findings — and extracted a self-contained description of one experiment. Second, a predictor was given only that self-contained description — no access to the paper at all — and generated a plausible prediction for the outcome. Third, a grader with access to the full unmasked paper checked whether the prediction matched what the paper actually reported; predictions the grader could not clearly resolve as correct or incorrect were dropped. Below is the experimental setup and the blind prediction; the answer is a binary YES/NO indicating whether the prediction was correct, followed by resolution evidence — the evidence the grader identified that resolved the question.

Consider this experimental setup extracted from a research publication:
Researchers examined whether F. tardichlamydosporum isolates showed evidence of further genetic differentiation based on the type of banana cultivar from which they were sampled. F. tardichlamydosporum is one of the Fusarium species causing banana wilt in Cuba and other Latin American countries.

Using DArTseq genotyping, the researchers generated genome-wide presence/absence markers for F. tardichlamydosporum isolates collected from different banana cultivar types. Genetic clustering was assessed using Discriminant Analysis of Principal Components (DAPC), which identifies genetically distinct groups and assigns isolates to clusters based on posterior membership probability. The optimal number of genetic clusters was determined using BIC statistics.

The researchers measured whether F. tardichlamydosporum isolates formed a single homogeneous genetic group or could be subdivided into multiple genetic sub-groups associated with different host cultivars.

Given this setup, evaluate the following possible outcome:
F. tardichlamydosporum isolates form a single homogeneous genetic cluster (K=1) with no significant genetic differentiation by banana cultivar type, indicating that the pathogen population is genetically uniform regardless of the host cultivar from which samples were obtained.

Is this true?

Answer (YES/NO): NO